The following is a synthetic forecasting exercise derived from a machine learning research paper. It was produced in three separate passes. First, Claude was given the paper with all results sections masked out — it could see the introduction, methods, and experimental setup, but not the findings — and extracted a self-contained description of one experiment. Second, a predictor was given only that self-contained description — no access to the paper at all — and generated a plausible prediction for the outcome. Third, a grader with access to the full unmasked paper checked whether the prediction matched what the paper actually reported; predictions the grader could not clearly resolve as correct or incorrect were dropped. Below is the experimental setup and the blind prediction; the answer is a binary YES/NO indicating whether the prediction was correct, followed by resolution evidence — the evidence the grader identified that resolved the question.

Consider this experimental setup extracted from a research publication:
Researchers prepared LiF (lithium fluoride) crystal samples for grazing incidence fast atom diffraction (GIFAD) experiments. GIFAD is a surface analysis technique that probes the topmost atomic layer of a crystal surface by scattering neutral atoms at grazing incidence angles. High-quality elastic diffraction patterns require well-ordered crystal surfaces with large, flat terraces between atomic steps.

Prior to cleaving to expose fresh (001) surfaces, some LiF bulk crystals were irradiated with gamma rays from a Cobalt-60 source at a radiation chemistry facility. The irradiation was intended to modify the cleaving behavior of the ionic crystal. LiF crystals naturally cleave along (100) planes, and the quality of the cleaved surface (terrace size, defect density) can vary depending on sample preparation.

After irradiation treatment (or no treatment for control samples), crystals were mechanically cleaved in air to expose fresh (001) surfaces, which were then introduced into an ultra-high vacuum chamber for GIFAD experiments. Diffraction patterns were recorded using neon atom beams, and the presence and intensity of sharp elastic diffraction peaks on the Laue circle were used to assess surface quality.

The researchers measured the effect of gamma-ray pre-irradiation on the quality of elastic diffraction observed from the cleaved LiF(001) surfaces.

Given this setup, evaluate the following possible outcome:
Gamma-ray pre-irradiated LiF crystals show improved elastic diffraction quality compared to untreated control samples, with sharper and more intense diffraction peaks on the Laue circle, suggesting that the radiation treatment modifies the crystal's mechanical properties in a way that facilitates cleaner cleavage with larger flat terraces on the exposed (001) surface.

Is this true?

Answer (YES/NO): YES